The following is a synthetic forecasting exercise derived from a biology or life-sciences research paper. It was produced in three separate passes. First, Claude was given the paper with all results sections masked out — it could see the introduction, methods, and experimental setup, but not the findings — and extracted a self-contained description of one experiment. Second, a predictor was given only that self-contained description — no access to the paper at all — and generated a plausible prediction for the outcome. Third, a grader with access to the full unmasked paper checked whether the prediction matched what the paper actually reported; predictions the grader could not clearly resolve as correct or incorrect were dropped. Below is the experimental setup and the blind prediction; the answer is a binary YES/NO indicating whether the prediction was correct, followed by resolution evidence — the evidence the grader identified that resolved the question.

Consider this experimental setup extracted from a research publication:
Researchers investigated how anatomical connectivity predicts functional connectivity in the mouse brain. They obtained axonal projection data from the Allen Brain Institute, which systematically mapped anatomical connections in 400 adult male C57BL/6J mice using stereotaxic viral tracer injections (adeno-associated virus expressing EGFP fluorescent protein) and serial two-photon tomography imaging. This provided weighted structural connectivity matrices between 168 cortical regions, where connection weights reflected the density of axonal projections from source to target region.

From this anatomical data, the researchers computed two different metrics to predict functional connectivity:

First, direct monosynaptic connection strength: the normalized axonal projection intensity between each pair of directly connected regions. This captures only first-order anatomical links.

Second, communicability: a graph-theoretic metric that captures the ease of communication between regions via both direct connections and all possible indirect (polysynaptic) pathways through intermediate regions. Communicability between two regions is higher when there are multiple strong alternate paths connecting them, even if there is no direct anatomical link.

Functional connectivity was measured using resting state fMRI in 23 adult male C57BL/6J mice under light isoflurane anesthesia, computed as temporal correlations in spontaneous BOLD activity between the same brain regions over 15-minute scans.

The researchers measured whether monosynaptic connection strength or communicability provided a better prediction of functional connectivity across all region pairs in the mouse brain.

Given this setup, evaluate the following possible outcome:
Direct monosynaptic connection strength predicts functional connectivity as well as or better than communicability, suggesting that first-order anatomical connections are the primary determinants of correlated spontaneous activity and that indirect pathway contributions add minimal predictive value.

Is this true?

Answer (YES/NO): NO